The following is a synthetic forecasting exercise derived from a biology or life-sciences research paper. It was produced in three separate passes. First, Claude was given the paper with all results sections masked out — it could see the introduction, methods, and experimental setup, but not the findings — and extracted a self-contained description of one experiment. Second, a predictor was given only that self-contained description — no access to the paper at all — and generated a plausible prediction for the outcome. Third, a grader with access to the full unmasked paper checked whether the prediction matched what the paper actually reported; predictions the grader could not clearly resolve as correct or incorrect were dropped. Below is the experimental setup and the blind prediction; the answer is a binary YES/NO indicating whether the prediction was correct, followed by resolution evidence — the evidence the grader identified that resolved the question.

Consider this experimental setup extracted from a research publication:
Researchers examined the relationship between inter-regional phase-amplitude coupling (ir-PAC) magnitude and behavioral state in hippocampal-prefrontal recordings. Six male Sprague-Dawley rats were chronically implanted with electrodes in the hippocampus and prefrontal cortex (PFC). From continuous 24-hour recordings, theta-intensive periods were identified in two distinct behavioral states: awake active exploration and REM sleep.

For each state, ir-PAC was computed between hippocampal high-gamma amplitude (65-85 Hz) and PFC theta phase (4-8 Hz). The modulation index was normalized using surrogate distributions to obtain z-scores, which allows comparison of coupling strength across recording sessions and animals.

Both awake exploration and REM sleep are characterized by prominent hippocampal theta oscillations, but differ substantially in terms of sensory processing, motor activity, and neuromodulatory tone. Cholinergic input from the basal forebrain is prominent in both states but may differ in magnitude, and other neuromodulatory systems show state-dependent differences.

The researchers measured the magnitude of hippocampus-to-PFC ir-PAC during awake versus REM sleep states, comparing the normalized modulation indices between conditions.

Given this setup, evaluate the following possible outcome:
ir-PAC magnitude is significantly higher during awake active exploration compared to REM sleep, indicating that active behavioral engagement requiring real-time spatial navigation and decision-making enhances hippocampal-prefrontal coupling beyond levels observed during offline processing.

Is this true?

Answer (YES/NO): NO